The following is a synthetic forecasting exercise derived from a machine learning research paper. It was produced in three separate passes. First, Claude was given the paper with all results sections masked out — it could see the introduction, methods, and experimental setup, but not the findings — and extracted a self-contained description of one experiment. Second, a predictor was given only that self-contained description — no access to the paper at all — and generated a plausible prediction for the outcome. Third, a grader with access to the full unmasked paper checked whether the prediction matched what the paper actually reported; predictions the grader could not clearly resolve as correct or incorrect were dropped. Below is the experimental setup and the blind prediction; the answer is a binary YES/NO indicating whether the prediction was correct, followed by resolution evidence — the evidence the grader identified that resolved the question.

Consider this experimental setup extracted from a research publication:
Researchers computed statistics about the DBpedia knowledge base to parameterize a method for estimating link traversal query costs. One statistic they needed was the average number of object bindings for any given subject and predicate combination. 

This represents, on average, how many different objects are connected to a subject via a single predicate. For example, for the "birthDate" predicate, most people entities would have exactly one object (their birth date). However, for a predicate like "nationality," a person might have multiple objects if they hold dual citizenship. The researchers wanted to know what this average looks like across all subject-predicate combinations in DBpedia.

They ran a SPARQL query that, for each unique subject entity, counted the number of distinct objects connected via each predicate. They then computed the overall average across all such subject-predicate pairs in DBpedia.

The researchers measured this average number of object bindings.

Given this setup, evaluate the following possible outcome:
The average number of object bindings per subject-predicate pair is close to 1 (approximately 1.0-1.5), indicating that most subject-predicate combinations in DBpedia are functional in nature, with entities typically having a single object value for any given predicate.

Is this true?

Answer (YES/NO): NO